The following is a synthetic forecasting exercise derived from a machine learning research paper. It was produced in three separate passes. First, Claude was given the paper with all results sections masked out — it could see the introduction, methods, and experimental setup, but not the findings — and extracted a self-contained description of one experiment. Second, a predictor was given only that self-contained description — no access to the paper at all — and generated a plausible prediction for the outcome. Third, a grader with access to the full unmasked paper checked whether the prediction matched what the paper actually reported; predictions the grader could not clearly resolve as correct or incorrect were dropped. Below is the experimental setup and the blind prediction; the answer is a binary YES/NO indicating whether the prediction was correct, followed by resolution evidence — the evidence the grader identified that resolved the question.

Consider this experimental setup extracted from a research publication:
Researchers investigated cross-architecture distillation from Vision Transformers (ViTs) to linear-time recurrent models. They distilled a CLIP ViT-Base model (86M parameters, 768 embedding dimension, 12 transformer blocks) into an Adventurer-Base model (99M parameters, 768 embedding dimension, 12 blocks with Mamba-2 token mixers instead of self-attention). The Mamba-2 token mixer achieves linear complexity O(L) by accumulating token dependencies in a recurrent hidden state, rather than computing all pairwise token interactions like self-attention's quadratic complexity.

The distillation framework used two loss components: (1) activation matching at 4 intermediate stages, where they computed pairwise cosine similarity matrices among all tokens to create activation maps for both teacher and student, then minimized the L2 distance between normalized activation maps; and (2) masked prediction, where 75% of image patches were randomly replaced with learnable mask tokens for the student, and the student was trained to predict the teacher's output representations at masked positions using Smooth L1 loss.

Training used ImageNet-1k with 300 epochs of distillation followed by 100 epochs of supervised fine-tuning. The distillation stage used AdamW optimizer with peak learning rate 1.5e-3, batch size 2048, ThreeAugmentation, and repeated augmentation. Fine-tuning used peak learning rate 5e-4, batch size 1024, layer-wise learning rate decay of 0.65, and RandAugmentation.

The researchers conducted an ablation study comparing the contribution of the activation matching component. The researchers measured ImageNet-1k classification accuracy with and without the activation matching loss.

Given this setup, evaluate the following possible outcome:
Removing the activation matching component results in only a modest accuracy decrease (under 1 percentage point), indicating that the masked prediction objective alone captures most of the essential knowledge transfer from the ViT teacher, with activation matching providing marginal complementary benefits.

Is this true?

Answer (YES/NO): YES